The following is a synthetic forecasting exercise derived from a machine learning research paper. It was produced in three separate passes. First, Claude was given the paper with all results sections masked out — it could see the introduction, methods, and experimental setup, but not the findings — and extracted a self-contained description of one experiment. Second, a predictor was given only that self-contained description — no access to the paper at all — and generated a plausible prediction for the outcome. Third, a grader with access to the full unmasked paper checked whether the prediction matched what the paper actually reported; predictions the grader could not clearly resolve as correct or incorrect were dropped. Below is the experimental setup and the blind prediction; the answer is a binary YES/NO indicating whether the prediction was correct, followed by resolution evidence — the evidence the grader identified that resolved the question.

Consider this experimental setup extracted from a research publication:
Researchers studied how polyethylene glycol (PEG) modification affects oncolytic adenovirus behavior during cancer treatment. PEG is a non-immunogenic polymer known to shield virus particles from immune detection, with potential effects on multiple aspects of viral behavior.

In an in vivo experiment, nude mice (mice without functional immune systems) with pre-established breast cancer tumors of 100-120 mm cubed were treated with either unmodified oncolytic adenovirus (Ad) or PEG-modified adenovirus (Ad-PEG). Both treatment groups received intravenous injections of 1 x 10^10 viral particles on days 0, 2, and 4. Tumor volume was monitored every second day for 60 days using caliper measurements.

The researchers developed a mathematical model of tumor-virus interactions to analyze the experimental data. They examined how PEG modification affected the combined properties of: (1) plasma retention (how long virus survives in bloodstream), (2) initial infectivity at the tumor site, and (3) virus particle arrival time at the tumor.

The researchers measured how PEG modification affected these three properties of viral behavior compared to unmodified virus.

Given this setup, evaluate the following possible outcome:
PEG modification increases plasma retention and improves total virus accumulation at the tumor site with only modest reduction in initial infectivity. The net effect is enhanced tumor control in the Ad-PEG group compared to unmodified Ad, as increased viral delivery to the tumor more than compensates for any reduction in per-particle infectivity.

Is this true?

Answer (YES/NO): NO